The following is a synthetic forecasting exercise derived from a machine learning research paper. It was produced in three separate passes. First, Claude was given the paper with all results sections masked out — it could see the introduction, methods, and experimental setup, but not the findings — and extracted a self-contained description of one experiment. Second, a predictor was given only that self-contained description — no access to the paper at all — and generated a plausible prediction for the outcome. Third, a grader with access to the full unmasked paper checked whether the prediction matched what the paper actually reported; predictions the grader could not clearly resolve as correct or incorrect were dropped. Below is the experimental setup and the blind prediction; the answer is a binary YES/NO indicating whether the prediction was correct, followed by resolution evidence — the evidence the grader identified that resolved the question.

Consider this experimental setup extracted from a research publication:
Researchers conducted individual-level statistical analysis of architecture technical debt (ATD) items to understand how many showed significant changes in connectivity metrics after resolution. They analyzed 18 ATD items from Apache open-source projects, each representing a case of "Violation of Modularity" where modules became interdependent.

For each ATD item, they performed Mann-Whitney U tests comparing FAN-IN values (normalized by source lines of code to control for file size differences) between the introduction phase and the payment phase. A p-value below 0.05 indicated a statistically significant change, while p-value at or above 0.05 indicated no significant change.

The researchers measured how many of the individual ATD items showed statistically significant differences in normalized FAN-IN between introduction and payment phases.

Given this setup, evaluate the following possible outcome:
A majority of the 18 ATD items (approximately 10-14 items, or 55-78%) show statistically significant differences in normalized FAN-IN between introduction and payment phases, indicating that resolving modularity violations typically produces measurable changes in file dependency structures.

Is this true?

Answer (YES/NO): NO